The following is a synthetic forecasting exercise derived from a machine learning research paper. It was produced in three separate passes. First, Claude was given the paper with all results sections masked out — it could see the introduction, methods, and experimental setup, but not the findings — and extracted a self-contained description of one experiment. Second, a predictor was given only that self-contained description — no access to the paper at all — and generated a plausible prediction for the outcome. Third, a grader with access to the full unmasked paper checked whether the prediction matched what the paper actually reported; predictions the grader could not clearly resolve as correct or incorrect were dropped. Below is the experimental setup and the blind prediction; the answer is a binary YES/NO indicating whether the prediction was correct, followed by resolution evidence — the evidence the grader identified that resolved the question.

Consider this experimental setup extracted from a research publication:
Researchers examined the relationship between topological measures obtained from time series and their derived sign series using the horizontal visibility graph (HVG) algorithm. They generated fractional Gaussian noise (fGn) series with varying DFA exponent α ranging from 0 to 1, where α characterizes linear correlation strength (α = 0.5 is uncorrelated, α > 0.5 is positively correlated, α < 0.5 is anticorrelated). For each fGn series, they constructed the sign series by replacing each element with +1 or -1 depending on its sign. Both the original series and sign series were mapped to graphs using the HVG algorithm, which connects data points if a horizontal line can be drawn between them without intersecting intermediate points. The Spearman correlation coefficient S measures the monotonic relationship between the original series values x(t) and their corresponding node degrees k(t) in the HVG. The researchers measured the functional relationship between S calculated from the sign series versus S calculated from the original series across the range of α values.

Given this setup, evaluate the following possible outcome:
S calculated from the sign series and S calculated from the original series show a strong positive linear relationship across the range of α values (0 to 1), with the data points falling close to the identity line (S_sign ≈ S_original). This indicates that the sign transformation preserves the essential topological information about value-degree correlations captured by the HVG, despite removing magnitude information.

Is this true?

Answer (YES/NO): YES